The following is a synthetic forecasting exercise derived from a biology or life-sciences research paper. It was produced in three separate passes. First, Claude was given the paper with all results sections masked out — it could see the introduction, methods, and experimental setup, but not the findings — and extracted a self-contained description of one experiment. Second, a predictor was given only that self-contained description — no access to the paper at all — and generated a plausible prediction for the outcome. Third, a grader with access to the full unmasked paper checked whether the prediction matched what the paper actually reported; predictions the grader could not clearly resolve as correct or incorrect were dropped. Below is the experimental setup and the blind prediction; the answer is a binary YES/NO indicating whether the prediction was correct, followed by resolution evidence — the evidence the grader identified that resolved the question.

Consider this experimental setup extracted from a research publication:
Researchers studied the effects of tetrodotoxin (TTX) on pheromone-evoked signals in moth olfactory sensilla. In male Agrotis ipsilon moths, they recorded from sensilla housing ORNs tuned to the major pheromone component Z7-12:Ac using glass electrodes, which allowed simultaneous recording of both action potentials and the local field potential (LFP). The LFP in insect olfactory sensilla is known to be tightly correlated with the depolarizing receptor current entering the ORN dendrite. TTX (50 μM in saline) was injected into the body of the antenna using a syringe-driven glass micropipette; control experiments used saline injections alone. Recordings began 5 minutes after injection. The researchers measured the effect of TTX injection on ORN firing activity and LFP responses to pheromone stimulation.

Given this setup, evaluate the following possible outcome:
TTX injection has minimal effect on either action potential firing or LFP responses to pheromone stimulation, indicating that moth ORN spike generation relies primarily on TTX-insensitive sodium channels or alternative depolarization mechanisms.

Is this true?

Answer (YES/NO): NO